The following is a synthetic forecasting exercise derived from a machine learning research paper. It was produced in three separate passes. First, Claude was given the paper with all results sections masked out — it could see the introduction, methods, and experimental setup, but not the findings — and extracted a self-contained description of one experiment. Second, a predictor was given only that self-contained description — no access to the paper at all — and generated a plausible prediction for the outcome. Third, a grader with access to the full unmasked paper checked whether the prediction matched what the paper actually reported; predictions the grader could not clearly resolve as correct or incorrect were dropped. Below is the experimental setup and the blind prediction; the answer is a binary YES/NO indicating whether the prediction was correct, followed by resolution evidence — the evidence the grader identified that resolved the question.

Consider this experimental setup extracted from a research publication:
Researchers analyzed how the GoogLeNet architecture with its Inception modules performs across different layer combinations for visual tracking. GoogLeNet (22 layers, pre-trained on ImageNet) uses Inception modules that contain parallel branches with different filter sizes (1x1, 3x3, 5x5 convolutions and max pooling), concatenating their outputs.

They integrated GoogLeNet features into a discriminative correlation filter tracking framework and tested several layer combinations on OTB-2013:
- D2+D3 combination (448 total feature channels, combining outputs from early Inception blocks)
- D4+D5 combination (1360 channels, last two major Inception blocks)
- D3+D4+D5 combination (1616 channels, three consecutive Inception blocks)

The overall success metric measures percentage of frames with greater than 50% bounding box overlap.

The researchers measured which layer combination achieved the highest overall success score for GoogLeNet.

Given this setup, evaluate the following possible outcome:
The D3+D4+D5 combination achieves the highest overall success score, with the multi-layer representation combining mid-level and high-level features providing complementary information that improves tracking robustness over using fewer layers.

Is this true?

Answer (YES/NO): YES